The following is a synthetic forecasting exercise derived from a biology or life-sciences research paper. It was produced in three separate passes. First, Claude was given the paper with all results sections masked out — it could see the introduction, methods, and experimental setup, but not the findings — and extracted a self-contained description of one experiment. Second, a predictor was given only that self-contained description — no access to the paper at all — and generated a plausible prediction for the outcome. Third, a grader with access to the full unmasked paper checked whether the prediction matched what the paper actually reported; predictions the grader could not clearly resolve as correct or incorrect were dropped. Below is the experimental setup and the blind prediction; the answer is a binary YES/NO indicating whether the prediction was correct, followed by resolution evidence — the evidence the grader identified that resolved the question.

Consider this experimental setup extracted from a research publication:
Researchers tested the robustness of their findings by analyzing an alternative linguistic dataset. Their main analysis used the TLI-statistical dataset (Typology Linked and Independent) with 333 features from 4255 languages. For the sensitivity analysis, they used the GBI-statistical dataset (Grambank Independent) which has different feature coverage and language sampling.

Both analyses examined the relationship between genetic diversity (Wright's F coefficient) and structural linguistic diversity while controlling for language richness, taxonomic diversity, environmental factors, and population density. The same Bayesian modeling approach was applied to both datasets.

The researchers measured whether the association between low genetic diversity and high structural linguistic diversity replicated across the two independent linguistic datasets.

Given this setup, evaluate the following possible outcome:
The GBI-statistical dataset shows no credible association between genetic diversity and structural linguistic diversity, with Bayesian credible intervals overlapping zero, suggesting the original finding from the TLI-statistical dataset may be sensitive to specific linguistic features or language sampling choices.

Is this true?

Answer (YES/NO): NO